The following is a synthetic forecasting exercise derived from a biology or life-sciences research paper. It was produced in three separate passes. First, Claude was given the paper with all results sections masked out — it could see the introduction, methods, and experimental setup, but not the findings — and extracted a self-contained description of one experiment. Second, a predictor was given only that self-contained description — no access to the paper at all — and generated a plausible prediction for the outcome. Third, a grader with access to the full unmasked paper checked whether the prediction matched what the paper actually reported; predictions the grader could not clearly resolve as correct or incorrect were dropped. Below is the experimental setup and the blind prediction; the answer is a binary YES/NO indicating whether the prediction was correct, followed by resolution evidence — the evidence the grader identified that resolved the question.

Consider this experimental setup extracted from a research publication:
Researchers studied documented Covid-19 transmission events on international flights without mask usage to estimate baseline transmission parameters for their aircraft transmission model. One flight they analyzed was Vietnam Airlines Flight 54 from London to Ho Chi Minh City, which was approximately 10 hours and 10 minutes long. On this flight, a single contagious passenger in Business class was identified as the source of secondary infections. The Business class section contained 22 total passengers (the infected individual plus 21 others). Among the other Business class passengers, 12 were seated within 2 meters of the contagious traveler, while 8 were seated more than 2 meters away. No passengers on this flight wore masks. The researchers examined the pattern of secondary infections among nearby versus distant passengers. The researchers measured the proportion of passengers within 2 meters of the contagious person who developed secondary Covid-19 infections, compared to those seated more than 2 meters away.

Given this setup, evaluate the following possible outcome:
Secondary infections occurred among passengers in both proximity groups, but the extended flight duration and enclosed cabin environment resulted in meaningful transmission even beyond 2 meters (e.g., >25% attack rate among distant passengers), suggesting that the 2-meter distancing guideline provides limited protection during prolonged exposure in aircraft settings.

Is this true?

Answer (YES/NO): NO